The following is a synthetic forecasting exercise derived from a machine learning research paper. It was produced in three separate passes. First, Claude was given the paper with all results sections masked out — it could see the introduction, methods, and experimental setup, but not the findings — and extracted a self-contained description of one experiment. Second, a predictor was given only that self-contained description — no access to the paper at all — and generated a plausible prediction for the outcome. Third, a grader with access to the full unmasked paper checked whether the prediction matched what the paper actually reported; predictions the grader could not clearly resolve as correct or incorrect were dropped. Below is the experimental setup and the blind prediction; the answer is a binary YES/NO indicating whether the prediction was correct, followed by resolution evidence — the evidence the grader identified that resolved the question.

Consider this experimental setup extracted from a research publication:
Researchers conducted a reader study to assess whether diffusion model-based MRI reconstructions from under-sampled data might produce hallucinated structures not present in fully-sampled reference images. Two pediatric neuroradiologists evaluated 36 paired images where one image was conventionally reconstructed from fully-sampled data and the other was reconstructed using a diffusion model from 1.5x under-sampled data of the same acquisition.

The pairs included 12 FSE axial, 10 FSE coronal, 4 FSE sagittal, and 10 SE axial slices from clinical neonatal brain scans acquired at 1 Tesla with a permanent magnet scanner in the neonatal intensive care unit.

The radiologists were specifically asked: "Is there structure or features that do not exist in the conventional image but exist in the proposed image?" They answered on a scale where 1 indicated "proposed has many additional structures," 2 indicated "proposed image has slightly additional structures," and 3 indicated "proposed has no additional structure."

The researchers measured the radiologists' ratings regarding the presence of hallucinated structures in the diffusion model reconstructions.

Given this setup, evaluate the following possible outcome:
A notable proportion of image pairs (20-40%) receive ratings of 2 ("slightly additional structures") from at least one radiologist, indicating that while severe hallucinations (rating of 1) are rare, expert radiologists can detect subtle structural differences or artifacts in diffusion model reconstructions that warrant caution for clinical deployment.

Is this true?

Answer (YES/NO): NO